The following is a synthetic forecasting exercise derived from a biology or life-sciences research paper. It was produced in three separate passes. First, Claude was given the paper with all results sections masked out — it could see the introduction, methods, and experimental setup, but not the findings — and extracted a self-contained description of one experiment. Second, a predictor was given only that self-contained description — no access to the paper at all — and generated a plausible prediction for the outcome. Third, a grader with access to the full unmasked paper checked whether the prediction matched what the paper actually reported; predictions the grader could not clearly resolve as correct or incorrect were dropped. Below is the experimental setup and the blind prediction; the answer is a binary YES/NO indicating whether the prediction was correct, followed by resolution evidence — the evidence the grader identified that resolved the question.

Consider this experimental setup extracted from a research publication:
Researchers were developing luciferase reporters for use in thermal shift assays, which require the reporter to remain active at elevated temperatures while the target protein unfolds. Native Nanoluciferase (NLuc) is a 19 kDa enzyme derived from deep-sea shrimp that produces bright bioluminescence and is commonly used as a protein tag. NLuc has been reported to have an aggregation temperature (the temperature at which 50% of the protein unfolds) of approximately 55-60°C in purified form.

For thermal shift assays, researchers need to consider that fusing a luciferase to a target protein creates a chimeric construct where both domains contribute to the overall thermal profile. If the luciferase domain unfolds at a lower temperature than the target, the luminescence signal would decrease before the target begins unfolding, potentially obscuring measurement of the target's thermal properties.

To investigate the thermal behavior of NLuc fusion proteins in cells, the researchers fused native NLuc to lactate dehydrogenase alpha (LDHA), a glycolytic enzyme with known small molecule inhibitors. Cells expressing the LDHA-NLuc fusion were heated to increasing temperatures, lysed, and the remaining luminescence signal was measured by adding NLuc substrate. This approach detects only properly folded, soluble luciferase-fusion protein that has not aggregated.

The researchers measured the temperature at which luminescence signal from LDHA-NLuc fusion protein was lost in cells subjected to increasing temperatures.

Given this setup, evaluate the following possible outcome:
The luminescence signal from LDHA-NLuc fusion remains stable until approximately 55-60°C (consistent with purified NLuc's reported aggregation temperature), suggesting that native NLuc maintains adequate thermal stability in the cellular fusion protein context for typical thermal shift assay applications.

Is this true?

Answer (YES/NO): NO